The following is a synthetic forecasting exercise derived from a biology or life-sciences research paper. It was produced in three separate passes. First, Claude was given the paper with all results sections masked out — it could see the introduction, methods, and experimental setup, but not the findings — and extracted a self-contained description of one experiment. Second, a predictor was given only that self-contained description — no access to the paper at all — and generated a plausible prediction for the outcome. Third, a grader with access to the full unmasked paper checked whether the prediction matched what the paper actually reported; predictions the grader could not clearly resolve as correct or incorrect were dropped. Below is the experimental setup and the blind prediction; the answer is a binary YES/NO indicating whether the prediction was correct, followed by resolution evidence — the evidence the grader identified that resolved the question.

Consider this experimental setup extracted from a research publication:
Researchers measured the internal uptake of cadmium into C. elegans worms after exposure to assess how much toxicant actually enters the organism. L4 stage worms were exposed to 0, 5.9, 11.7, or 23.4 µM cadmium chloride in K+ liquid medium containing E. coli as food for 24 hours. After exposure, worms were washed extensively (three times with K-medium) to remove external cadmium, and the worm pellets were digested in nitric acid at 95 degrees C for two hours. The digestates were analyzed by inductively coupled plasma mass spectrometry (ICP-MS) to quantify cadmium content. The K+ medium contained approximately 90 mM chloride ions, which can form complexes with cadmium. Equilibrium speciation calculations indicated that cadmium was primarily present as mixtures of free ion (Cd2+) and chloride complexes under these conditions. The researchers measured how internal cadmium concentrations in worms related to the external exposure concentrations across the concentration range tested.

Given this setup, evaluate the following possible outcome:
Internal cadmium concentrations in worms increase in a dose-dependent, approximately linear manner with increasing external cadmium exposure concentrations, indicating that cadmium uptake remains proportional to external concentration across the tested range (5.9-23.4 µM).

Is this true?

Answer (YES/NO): YES